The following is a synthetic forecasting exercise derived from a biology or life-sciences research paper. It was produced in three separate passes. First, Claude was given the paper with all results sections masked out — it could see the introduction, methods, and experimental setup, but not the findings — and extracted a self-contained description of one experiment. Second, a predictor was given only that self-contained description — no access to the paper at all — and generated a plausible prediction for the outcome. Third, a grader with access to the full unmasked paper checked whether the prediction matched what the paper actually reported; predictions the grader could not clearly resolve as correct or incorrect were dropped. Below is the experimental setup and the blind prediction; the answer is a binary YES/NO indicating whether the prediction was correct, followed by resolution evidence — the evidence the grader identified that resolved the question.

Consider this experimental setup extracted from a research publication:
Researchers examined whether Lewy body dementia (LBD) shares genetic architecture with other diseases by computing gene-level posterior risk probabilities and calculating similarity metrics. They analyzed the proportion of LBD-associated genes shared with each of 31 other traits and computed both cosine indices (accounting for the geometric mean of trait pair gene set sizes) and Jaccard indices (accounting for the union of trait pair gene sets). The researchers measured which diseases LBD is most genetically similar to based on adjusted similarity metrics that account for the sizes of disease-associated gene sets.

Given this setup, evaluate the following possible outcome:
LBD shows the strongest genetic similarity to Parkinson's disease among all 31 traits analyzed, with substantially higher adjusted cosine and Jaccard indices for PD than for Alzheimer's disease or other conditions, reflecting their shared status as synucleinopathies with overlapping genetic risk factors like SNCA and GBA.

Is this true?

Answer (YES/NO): NO